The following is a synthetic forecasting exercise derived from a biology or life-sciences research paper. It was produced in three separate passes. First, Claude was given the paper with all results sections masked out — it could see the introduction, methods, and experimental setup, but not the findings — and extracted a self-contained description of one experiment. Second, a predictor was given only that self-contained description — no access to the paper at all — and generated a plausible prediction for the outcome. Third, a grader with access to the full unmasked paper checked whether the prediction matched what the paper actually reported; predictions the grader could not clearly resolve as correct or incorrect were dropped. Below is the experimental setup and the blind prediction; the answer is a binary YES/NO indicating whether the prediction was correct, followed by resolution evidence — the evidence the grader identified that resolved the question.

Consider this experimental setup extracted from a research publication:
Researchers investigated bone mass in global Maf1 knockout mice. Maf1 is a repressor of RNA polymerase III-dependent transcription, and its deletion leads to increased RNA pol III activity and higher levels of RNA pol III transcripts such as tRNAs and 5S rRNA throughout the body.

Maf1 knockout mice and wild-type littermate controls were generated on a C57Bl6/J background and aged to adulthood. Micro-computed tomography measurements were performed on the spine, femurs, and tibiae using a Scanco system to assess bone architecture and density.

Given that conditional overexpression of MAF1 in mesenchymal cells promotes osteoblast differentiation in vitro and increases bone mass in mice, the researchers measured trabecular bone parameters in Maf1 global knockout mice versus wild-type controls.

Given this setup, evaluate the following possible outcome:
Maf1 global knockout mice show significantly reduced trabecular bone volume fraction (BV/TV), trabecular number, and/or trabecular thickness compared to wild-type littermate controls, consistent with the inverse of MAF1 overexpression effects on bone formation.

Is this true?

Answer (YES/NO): NO